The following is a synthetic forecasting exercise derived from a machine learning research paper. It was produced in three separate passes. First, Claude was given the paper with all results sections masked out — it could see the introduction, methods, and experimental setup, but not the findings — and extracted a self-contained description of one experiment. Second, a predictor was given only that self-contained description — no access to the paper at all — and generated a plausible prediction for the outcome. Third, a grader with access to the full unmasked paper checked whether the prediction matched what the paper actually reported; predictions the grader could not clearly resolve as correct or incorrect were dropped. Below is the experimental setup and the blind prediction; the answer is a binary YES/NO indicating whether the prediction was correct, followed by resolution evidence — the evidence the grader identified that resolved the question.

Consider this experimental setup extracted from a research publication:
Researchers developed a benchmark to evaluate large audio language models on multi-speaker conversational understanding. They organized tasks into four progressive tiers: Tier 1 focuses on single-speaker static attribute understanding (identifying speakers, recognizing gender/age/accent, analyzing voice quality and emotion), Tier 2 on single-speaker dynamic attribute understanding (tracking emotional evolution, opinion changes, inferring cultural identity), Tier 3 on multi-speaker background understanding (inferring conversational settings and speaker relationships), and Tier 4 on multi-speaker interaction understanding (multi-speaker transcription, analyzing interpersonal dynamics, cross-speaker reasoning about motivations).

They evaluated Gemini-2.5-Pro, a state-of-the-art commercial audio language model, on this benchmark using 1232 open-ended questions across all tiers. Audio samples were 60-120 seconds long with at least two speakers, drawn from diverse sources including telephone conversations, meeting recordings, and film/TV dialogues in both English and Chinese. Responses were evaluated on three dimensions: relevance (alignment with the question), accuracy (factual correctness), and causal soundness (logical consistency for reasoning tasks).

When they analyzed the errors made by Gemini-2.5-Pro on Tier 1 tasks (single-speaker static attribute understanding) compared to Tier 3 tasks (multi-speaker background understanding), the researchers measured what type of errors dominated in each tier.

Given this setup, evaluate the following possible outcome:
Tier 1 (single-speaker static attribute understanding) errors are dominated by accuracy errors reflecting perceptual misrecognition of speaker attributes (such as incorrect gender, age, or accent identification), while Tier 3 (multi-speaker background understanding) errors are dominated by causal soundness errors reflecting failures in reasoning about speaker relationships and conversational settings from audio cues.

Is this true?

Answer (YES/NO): YES